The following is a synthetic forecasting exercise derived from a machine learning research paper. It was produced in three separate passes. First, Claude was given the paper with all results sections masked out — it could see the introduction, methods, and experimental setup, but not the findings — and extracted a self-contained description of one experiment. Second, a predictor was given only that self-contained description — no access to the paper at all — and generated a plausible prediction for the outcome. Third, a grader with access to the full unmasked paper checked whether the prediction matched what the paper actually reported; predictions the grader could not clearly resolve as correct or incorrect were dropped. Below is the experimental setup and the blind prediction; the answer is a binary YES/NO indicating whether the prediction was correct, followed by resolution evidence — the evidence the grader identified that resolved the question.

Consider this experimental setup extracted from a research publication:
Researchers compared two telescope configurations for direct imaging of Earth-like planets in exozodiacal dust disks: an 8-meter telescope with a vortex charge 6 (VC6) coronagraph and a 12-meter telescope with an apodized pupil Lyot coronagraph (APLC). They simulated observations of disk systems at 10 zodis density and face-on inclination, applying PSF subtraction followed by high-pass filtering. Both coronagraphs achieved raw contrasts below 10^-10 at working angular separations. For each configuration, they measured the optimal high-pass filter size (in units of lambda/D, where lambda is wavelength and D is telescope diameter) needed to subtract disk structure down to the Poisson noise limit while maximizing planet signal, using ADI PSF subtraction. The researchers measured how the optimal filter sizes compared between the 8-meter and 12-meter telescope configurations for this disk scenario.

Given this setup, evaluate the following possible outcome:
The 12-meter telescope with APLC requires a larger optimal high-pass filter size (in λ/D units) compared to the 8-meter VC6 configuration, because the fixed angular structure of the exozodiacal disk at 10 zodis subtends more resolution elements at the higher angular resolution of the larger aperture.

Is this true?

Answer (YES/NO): NO